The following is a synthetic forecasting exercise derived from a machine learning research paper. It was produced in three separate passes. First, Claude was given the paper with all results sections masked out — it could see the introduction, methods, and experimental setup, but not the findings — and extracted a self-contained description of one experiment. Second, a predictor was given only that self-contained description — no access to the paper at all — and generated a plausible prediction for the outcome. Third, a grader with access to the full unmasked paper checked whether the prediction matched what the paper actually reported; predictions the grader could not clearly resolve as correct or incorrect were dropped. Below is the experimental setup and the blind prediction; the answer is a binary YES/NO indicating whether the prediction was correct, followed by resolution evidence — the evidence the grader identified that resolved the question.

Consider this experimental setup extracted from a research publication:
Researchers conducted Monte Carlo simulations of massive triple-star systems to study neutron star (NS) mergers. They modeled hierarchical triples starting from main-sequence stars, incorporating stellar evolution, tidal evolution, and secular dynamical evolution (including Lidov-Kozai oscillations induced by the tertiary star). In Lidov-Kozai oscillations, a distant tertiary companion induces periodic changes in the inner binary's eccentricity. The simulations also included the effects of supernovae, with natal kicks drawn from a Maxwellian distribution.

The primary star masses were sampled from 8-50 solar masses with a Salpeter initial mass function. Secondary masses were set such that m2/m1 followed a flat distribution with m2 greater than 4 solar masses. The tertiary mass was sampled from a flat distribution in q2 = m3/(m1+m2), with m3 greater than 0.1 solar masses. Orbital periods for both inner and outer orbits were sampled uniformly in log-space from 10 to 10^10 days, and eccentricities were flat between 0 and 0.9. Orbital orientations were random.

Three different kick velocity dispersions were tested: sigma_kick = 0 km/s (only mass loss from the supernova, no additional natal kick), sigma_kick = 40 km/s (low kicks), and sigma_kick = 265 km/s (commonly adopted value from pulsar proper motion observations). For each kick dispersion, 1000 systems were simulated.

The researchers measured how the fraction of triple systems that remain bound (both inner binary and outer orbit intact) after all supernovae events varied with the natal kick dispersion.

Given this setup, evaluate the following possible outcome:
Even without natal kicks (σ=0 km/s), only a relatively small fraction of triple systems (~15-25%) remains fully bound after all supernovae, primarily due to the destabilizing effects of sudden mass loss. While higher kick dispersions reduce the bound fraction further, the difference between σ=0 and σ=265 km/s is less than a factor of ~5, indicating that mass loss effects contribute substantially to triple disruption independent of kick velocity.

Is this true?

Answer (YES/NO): NO